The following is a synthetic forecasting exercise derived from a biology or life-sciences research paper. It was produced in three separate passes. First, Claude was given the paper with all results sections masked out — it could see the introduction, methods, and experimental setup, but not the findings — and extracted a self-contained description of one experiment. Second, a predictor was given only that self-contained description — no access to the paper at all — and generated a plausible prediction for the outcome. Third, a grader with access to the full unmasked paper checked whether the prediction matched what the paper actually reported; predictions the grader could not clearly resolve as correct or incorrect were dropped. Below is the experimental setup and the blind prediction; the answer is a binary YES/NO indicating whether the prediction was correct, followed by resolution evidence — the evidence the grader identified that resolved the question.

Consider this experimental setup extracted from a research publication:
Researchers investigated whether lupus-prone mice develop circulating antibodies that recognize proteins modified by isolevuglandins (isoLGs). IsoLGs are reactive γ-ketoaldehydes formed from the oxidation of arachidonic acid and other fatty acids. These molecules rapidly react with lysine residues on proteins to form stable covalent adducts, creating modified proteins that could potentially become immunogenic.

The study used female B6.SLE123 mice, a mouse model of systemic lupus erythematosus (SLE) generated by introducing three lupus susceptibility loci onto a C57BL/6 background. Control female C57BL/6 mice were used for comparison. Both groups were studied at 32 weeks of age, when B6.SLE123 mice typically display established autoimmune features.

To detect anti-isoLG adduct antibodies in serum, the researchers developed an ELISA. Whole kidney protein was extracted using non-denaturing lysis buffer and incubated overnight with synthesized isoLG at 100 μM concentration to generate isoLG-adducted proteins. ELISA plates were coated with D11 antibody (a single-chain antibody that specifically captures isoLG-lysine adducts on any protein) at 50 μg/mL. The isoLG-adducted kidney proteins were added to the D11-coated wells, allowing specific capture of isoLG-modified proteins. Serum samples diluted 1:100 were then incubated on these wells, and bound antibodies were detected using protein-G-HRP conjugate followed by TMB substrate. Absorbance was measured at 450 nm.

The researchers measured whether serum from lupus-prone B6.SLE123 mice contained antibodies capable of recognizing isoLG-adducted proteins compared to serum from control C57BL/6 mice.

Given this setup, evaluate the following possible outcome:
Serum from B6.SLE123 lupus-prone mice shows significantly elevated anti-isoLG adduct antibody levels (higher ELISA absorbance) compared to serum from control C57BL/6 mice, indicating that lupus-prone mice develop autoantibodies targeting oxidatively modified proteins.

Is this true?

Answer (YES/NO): YES